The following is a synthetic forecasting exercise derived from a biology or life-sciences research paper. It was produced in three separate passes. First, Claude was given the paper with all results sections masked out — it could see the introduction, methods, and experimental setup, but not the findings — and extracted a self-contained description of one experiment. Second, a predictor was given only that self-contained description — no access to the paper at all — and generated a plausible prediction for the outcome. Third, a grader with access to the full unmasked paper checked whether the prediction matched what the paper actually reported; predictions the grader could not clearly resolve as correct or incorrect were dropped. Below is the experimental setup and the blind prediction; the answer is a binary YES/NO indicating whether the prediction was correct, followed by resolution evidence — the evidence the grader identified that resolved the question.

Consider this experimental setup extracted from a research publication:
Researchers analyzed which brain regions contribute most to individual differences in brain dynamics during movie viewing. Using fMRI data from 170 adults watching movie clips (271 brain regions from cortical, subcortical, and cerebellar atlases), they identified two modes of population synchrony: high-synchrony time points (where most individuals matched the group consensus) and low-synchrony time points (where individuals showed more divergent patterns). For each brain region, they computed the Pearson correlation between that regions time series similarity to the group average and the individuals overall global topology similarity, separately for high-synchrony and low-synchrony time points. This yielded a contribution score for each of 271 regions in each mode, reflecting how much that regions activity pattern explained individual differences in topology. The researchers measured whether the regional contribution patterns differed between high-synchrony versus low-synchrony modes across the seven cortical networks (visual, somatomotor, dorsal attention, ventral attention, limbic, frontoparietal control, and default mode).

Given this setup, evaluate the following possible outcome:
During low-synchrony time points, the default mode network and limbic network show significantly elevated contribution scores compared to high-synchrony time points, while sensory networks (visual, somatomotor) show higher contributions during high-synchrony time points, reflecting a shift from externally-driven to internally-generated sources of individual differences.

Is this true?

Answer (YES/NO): NO